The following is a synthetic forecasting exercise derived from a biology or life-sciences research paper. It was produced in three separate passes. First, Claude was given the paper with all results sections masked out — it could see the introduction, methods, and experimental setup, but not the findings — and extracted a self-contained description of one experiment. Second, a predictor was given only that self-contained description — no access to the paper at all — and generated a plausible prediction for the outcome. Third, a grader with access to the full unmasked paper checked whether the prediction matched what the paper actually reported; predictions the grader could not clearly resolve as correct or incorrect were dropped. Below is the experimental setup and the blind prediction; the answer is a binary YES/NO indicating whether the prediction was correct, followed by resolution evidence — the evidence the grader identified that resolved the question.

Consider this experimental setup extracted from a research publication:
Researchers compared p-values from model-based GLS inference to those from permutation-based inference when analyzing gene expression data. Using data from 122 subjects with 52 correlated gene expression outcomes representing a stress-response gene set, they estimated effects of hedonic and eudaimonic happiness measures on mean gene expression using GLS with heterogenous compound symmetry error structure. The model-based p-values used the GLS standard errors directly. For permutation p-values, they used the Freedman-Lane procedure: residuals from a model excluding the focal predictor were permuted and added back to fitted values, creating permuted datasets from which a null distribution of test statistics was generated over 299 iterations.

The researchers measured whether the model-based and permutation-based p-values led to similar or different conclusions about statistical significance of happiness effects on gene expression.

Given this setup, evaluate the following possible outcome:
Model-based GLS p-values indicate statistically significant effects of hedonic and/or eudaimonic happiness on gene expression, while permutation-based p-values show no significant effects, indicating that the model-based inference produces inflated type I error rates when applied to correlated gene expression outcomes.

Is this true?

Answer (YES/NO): YES